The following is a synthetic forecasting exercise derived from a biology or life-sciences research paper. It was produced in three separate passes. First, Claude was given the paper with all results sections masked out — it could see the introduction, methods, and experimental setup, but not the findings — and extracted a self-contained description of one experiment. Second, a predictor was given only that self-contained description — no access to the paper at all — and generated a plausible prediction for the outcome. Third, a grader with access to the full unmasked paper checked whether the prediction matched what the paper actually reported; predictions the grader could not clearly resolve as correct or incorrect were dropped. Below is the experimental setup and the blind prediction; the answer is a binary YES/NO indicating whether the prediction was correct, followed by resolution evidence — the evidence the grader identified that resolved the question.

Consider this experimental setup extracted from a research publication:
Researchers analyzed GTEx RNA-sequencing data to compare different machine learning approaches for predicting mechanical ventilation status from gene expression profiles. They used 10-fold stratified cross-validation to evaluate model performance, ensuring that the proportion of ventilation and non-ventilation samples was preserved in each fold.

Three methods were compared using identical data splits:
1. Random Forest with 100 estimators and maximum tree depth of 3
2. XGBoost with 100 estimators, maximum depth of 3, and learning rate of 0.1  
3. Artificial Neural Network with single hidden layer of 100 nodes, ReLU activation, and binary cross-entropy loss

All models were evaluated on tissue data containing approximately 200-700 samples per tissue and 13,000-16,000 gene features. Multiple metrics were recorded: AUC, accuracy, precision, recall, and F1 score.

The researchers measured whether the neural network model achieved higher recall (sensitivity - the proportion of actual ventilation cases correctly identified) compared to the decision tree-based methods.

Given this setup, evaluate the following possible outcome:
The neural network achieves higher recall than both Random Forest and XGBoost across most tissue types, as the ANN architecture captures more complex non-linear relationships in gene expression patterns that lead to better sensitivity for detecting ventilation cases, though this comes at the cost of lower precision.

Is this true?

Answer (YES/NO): NO